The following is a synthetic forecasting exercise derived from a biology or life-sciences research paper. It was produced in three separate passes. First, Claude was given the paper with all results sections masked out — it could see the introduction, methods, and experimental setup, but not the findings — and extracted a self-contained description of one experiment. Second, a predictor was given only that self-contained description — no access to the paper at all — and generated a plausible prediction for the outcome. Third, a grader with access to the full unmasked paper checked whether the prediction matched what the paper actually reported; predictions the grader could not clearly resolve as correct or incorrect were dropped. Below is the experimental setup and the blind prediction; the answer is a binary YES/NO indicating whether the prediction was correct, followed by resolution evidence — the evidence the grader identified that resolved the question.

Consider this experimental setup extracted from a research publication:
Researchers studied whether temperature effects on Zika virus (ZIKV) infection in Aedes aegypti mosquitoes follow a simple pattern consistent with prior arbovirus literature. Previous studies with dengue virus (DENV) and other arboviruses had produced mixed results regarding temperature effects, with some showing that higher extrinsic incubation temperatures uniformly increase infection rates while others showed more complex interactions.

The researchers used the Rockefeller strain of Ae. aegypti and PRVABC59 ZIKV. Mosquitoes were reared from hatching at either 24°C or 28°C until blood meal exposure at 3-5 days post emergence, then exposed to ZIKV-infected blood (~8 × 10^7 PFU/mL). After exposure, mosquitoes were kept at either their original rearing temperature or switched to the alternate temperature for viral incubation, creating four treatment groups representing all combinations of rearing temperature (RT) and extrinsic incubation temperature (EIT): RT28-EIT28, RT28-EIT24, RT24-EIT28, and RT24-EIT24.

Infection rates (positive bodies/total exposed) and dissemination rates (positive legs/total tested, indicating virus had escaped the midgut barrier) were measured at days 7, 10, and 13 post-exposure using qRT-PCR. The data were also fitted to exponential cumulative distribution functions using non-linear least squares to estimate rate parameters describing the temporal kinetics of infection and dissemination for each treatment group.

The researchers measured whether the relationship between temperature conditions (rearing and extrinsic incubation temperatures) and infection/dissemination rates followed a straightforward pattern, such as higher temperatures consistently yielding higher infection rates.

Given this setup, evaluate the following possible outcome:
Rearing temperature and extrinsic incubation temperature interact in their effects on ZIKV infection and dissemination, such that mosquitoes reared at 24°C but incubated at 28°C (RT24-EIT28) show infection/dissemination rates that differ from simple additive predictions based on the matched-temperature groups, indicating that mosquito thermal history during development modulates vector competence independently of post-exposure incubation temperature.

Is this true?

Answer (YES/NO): NO